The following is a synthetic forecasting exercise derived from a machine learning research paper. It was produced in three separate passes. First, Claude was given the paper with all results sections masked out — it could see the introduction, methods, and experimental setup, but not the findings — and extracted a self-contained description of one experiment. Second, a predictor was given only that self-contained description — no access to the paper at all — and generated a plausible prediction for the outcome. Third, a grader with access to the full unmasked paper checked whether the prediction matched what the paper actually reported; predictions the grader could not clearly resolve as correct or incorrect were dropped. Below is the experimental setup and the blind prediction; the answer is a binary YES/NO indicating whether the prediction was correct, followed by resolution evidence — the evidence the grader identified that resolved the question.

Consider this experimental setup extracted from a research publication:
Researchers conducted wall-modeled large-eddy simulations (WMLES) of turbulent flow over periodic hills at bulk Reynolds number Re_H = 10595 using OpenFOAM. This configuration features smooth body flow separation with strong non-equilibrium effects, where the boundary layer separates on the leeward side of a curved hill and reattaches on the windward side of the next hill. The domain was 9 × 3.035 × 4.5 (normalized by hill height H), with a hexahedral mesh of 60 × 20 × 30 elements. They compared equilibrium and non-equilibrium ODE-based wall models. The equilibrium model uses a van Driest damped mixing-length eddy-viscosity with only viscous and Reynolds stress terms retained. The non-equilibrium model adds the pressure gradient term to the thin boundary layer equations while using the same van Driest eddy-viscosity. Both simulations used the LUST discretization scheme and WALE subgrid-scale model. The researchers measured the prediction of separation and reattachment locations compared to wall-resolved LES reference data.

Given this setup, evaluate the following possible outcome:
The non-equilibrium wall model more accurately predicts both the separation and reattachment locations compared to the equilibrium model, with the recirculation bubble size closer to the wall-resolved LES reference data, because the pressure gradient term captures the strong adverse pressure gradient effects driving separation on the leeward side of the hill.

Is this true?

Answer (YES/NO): NO